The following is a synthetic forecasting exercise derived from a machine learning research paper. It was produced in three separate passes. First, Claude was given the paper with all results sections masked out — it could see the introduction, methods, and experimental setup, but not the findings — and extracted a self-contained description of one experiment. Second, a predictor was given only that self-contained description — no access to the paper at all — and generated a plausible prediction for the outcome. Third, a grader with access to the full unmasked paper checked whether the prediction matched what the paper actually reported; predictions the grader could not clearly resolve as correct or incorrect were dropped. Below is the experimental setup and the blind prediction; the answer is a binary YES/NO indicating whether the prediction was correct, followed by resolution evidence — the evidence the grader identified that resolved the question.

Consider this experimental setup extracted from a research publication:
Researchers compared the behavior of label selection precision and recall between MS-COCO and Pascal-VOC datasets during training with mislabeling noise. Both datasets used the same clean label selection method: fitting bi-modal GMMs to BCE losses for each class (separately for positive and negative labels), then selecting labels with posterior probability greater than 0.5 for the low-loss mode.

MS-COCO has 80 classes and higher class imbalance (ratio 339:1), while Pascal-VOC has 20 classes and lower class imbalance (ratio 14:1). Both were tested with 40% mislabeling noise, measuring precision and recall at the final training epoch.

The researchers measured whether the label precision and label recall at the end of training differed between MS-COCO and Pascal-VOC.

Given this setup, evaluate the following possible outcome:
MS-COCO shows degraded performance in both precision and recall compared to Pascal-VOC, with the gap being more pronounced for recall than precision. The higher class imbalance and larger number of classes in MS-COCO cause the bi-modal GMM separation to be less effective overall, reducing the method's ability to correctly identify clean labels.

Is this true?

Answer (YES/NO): NO